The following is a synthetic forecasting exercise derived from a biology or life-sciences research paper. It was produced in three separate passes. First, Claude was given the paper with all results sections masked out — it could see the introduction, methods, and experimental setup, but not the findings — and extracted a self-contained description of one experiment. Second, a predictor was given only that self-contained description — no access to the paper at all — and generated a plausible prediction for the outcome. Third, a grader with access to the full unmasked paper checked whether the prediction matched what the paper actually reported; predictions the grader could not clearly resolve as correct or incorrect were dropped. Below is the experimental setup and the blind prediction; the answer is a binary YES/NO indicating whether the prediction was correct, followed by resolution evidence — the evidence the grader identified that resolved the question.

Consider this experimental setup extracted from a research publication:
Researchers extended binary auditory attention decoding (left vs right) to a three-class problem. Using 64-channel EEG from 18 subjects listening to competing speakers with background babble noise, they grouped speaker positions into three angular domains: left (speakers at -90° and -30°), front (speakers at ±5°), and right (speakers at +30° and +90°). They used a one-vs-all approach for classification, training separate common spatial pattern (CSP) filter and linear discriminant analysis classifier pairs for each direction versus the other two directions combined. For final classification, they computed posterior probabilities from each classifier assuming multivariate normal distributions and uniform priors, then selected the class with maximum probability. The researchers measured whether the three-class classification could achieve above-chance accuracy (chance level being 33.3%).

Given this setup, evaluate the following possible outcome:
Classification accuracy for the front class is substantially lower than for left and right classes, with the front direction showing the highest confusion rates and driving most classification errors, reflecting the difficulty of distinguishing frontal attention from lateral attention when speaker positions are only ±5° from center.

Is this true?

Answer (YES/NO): NO